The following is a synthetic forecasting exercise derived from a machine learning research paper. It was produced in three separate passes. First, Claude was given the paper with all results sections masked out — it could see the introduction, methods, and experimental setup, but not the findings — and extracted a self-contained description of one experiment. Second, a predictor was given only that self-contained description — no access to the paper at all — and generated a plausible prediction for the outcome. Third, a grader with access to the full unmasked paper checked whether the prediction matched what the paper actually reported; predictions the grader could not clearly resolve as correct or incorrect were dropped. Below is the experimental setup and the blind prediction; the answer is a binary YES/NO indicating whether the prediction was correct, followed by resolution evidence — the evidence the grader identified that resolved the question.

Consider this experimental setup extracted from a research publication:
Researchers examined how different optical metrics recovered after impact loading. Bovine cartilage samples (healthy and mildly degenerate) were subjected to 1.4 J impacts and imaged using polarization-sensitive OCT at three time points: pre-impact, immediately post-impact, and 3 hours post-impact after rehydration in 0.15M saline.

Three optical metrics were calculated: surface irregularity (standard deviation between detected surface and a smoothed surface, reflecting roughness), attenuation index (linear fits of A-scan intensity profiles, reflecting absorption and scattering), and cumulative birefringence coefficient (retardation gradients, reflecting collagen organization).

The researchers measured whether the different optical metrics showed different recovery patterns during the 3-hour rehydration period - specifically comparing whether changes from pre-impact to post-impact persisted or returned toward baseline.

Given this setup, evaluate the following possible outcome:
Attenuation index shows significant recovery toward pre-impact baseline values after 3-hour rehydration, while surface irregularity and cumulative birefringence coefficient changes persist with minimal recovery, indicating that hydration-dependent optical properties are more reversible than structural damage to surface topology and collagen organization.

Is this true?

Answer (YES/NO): NO